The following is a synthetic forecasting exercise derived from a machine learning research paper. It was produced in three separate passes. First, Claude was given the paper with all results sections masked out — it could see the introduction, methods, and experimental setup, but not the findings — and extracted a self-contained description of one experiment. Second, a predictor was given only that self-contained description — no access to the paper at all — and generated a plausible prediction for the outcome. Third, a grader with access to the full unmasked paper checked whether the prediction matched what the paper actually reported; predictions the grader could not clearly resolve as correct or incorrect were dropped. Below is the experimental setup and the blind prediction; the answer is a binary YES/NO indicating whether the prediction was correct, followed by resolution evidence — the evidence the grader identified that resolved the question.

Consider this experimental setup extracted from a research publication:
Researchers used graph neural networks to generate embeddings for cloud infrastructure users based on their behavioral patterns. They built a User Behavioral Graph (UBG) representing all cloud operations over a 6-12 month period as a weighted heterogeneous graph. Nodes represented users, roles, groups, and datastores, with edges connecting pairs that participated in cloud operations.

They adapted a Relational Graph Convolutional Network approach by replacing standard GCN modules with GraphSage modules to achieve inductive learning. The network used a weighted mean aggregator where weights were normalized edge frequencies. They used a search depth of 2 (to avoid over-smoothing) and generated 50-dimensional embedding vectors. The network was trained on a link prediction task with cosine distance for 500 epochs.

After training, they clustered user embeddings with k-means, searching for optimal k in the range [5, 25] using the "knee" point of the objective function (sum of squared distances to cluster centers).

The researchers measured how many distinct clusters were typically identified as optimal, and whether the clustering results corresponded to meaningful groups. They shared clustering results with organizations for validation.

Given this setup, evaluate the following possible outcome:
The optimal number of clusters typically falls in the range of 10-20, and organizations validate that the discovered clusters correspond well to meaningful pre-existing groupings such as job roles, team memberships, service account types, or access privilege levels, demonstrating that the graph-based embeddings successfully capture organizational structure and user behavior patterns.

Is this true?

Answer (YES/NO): YES